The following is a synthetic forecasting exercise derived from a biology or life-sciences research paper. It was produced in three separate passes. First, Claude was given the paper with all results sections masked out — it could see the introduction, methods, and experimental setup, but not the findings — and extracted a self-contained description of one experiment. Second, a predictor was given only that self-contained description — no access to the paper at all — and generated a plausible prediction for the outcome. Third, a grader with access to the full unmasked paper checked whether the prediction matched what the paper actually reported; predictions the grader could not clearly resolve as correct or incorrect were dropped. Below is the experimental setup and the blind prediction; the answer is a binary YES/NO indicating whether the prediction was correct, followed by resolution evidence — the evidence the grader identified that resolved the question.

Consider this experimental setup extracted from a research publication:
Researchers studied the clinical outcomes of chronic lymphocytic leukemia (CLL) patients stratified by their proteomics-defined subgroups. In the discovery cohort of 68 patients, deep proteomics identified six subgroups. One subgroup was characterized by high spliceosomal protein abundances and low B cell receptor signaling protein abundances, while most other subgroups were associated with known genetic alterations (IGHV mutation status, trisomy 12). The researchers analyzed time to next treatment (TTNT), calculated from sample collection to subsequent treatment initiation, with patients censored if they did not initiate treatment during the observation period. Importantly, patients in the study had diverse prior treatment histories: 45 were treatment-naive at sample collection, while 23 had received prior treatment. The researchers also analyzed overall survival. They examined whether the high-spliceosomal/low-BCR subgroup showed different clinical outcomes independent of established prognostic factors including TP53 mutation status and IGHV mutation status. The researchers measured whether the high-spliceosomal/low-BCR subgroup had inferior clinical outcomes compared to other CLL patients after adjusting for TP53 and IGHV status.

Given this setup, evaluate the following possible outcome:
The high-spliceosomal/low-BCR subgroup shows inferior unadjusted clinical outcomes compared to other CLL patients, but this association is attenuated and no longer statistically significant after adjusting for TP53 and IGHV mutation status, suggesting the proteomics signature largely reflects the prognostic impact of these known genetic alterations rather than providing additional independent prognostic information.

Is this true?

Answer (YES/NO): NO